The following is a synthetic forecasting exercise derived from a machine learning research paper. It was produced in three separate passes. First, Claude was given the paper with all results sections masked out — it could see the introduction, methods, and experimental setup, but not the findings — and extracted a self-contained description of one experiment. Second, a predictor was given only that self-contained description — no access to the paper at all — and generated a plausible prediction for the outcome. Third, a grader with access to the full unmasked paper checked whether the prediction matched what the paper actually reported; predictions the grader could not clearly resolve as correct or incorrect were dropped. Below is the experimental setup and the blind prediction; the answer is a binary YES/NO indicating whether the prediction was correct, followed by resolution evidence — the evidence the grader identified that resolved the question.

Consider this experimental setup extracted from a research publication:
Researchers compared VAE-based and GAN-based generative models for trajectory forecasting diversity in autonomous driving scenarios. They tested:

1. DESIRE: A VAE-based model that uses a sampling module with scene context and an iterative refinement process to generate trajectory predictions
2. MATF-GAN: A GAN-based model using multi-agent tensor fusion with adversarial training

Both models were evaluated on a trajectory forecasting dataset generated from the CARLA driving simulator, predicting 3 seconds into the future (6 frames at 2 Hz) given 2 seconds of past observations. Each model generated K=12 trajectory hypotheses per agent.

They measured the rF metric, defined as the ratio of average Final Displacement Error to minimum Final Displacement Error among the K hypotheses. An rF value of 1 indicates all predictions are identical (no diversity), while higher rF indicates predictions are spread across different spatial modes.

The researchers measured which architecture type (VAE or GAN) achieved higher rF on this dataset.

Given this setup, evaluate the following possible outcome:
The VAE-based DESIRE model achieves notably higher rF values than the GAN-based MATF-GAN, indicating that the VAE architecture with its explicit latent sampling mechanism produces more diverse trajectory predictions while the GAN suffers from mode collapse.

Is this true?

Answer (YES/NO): YES